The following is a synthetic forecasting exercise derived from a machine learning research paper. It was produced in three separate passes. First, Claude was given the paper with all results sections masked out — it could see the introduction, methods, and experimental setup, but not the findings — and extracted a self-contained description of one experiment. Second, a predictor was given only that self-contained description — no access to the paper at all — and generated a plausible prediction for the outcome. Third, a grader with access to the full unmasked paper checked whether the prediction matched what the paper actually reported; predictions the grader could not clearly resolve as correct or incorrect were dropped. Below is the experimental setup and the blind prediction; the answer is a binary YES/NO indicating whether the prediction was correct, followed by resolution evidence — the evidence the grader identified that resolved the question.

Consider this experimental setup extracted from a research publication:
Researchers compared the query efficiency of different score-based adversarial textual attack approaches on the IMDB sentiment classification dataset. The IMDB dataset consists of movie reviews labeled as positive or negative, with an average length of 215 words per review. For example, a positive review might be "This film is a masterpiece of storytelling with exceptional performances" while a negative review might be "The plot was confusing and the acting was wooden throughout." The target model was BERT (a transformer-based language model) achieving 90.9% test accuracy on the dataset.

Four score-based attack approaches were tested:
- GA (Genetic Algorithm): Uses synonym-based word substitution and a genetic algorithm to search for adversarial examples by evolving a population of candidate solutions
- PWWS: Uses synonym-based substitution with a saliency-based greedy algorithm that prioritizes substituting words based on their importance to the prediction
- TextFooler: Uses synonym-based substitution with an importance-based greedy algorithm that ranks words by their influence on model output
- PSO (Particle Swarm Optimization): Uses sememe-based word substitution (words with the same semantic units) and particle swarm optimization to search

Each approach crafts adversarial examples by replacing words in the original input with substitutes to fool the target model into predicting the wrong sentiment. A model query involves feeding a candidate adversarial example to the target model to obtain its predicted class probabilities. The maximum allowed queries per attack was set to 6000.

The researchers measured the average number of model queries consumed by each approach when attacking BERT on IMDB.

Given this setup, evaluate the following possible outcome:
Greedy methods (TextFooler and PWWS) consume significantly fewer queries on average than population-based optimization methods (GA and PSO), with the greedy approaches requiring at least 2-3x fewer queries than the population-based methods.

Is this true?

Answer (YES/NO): YES